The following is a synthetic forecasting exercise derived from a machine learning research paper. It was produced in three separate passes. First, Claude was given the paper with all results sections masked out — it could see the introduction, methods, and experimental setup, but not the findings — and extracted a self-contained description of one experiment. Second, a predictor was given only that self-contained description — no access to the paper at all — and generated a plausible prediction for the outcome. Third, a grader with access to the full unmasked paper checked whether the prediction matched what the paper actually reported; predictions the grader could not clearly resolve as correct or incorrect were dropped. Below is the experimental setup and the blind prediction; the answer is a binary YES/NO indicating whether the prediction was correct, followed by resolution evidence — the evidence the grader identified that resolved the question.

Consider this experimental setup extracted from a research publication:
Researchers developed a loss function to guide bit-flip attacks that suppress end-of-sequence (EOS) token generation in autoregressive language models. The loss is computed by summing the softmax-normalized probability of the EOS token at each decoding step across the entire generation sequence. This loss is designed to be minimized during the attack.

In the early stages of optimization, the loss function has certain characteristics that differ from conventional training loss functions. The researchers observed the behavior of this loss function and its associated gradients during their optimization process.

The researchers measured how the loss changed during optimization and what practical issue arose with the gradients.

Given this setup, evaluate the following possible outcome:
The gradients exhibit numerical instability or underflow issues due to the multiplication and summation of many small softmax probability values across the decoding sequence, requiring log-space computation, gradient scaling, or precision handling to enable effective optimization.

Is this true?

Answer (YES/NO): NO